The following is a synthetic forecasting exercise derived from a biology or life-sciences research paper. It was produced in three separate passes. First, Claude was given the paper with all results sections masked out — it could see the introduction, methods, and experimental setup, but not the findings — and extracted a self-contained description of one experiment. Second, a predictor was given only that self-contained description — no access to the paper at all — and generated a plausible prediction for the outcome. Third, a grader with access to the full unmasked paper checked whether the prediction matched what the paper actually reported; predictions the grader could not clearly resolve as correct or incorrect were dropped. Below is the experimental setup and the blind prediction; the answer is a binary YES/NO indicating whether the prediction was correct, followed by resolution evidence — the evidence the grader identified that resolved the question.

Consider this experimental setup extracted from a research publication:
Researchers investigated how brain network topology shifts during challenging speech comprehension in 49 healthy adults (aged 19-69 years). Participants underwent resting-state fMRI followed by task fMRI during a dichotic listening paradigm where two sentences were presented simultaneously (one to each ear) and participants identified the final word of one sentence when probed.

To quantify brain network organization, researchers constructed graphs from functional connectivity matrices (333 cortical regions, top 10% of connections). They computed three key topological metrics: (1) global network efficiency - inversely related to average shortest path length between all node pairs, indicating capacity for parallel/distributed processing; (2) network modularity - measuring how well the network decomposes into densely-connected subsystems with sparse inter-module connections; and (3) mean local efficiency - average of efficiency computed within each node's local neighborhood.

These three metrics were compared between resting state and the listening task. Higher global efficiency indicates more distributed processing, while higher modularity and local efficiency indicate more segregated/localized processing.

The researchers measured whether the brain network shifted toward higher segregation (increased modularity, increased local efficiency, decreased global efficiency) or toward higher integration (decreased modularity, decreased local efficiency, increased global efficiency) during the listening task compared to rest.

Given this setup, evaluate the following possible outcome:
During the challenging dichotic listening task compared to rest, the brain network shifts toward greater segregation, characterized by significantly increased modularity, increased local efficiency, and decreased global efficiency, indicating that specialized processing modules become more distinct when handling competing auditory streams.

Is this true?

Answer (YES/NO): YES